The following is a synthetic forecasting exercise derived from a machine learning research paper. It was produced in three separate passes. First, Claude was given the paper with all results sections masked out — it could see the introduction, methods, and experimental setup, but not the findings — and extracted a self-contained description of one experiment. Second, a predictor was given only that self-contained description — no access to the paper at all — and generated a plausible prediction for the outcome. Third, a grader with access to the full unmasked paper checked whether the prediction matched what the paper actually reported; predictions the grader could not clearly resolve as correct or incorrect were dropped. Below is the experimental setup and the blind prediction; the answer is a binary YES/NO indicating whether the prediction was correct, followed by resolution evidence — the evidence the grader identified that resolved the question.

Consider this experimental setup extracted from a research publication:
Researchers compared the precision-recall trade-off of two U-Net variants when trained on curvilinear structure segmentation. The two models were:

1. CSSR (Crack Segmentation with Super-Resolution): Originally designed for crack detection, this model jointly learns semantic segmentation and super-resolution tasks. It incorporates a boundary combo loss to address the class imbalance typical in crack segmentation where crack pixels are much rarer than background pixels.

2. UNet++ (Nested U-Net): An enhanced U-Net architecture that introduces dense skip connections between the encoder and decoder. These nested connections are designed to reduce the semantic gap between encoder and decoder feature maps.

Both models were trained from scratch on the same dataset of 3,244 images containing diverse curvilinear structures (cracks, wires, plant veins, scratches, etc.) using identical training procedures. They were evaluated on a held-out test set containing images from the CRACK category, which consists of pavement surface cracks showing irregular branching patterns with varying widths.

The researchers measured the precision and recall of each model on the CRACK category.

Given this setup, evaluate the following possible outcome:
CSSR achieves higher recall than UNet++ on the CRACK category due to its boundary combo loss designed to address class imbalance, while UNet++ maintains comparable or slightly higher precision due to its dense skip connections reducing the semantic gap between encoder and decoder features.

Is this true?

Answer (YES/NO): YES